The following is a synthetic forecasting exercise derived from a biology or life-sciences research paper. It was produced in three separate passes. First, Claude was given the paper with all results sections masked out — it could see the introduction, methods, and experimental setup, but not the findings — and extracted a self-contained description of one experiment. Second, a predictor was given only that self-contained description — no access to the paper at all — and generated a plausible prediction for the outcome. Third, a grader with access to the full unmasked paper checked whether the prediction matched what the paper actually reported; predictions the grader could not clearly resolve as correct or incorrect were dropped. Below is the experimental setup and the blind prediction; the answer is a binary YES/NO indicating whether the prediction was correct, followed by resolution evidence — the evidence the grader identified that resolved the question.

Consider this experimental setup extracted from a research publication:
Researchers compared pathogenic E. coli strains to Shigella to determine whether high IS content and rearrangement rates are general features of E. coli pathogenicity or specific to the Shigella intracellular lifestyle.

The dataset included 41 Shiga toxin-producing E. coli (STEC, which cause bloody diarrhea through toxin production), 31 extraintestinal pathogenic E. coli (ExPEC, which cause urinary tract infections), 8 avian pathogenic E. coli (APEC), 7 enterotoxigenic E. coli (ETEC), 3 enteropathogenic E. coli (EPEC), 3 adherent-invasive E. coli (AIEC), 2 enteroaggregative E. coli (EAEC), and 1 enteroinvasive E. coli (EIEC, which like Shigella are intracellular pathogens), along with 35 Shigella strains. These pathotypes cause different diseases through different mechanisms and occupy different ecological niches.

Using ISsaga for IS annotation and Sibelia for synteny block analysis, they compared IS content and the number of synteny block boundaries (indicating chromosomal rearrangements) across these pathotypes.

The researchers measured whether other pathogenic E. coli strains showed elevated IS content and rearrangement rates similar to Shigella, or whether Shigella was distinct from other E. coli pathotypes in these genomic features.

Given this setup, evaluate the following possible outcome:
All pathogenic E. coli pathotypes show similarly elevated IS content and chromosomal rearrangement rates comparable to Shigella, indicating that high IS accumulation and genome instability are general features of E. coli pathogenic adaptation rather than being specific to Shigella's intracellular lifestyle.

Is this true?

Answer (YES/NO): NO